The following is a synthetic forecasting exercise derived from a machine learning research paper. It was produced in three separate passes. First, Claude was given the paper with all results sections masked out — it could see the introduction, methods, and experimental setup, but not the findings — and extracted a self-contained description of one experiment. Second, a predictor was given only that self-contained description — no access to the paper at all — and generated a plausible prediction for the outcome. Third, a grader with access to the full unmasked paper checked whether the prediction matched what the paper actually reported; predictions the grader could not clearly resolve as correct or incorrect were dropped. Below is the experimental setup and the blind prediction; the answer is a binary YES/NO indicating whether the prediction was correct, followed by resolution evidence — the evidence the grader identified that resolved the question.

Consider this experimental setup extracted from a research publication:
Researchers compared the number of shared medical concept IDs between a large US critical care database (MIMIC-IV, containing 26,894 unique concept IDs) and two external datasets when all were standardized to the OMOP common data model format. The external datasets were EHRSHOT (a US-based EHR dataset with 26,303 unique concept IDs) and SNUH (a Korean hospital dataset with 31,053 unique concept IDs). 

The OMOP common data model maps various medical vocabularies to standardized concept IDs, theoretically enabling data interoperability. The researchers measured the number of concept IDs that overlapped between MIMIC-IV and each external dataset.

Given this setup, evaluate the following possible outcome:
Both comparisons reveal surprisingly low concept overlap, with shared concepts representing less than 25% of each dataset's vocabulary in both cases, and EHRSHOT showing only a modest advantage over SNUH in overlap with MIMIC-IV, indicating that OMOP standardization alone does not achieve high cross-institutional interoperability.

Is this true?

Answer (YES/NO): NO